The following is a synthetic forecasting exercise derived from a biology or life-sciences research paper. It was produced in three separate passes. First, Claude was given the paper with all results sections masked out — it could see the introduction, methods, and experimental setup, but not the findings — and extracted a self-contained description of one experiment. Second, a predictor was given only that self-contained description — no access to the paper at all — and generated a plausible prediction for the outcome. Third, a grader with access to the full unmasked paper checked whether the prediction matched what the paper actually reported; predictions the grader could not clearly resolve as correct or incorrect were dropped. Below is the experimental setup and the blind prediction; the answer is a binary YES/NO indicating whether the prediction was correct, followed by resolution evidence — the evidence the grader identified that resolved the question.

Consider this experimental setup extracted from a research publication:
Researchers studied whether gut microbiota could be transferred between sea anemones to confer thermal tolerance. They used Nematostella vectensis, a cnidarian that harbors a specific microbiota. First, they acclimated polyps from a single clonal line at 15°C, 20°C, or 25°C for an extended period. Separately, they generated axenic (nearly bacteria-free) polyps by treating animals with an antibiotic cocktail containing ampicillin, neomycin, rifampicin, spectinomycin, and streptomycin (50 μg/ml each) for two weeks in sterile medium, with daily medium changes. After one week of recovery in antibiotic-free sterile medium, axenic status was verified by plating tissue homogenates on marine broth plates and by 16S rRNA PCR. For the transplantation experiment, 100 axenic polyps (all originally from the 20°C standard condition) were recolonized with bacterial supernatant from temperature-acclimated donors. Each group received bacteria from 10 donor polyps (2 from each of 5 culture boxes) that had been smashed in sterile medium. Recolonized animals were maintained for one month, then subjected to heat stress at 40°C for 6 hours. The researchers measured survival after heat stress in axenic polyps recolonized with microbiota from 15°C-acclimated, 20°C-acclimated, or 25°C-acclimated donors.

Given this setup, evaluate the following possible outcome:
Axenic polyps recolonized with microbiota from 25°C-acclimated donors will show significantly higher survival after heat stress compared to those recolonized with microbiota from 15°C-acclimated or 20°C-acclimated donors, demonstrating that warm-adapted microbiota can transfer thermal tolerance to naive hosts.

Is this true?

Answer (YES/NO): YES